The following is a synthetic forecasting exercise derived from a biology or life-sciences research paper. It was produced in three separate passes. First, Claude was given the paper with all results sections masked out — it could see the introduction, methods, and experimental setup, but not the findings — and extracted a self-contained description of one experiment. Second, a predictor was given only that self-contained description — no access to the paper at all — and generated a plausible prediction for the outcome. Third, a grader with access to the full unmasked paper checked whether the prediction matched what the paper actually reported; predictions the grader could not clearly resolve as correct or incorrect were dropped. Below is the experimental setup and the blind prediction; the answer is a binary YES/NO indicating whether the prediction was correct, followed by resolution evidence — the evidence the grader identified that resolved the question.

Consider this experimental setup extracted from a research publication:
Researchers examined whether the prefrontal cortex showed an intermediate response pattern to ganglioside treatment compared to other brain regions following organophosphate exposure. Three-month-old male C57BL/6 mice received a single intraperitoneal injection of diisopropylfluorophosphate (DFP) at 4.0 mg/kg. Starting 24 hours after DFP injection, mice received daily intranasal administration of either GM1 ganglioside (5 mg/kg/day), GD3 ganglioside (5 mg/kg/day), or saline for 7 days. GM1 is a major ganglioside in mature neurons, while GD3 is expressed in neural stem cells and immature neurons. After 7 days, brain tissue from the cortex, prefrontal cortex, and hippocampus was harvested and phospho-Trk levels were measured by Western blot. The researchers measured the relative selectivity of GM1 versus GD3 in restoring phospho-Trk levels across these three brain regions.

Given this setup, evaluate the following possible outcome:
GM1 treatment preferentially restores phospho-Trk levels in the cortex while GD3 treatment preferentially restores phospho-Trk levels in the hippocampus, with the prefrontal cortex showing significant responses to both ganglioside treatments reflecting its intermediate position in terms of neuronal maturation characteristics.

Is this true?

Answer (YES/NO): YES